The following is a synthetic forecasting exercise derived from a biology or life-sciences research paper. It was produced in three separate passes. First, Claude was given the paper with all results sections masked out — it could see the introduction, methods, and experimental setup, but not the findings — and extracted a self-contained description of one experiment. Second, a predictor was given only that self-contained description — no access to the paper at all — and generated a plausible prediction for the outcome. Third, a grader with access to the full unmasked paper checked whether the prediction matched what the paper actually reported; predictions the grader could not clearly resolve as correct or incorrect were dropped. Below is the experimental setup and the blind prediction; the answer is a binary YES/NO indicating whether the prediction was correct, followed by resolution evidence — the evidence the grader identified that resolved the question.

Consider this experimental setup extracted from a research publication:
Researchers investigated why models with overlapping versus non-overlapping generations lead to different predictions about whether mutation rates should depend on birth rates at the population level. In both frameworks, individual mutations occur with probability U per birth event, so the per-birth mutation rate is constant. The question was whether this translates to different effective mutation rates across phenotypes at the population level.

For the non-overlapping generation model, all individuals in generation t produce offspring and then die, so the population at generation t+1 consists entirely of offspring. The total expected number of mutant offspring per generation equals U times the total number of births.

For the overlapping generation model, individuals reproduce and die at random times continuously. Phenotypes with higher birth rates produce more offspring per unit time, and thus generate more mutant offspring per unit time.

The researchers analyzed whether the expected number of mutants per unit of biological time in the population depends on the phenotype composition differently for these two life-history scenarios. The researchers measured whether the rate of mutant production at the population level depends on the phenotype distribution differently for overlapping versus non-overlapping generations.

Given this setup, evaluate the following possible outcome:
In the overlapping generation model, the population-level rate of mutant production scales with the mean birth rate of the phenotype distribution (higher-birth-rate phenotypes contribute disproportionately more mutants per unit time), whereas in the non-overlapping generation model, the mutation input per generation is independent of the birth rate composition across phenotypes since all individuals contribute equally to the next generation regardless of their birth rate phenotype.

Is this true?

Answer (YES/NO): YES